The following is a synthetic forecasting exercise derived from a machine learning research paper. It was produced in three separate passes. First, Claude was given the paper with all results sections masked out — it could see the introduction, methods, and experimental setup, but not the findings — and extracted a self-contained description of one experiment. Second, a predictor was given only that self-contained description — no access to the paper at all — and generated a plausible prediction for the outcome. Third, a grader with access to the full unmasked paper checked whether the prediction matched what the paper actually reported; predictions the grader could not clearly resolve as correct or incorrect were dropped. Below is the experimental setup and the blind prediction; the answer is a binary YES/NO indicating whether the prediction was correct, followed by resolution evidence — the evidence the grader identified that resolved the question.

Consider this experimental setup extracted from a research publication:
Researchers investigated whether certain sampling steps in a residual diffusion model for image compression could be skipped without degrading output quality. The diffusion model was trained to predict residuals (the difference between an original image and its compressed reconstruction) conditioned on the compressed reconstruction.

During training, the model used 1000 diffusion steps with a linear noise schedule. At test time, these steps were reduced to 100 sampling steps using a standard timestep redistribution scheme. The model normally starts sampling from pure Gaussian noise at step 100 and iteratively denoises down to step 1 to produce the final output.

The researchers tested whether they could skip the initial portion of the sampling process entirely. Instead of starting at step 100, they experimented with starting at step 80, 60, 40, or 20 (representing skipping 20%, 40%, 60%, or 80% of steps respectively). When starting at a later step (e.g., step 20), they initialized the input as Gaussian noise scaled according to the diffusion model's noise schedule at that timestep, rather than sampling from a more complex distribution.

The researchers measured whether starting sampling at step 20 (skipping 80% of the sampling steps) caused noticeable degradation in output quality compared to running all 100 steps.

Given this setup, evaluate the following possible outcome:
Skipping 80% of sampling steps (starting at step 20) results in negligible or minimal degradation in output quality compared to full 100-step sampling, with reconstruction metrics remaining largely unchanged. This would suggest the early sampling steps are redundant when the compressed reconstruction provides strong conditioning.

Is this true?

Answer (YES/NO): YES